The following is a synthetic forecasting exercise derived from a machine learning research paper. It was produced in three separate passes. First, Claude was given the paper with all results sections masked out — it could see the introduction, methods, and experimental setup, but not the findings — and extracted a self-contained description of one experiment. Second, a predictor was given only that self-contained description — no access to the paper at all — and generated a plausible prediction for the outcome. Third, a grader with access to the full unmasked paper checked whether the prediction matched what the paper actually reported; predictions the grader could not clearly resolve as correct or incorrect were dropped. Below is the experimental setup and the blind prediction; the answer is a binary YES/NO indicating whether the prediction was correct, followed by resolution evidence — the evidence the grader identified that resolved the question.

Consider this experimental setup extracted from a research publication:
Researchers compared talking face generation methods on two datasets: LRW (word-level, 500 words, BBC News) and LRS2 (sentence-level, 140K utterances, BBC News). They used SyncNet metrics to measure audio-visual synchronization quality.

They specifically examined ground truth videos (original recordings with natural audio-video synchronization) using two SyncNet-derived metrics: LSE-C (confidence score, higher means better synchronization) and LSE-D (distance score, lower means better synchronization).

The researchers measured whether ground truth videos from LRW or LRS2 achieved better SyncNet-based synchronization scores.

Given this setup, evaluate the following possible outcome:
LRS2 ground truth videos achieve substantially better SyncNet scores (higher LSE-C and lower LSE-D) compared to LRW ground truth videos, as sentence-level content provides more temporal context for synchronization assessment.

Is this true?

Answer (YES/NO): YES